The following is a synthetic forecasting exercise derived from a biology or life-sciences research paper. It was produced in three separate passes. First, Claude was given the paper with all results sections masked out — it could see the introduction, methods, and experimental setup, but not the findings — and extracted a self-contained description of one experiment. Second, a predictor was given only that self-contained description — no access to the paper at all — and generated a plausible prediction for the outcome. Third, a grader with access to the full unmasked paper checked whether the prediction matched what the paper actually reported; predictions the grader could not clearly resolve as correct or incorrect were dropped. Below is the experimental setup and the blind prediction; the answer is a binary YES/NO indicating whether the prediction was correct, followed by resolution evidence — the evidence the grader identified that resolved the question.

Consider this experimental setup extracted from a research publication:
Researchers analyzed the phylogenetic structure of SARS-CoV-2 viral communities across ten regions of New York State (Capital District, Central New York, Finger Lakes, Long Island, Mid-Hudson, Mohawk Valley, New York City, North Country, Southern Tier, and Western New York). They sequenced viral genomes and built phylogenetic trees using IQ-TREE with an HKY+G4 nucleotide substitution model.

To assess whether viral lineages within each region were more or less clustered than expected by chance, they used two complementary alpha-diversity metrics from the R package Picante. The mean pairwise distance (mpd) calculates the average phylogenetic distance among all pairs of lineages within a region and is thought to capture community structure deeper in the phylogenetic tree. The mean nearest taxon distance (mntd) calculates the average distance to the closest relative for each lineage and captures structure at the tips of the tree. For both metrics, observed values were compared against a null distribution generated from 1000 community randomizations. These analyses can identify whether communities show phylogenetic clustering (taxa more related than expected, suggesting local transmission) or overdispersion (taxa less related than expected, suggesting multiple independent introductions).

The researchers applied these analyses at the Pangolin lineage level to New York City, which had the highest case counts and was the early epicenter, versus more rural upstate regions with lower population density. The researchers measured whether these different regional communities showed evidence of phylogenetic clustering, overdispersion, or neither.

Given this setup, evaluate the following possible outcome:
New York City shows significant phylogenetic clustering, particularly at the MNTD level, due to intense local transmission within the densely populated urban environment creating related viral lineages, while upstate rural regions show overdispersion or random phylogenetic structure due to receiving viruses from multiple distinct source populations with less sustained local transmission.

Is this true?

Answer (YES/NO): NO